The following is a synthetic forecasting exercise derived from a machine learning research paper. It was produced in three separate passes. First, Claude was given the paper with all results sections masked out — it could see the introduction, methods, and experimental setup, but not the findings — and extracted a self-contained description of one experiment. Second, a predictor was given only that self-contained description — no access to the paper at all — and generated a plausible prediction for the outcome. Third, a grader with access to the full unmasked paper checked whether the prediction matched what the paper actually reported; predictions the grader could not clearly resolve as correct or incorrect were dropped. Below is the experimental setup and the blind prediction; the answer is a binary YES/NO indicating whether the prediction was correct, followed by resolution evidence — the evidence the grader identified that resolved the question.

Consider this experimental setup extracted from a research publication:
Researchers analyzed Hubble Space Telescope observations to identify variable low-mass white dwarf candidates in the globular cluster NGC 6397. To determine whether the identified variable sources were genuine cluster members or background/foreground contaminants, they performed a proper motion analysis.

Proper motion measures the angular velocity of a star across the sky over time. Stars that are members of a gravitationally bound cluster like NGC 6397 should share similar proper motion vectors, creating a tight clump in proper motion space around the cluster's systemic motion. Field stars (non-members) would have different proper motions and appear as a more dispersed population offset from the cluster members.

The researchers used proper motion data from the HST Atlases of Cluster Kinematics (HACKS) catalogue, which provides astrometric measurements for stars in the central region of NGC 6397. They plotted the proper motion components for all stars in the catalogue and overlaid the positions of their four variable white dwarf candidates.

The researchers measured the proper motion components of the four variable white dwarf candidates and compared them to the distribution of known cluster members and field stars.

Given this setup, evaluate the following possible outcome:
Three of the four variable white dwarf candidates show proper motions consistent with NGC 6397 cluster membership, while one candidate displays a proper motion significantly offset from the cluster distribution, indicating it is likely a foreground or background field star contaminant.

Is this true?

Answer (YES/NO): NO